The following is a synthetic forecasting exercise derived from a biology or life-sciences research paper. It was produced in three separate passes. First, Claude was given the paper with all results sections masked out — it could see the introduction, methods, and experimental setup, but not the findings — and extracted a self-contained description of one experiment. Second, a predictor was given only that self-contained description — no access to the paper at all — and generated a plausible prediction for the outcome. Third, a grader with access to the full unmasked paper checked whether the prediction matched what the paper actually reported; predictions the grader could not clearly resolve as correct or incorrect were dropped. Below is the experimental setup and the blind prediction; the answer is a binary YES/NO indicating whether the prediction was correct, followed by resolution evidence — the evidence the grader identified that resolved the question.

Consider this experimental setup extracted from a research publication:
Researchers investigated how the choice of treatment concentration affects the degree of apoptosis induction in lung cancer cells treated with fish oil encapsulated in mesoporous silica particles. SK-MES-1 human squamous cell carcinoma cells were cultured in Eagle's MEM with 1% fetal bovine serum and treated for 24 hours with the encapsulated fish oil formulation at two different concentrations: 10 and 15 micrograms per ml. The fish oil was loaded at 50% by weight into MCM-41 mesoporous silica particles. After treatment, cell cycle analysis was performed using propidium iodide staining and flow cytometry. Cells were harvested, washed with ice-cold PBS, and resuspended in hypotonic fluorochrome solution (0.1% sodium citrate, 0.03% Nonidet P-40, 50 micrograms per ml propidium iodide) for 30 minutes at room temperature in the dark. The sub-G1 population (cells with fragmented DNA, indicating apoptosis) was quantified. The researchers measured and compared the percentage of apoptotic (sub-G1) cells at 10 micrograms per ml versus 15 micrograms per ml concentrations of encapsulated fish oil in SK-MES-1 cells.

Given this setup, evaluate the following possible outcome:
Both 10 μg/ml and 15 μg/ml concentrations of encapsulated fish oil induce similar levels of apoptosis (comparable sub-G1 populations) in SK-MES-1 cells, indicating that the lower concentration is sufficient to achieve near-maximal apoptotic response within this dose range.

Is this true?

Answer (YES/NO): NO